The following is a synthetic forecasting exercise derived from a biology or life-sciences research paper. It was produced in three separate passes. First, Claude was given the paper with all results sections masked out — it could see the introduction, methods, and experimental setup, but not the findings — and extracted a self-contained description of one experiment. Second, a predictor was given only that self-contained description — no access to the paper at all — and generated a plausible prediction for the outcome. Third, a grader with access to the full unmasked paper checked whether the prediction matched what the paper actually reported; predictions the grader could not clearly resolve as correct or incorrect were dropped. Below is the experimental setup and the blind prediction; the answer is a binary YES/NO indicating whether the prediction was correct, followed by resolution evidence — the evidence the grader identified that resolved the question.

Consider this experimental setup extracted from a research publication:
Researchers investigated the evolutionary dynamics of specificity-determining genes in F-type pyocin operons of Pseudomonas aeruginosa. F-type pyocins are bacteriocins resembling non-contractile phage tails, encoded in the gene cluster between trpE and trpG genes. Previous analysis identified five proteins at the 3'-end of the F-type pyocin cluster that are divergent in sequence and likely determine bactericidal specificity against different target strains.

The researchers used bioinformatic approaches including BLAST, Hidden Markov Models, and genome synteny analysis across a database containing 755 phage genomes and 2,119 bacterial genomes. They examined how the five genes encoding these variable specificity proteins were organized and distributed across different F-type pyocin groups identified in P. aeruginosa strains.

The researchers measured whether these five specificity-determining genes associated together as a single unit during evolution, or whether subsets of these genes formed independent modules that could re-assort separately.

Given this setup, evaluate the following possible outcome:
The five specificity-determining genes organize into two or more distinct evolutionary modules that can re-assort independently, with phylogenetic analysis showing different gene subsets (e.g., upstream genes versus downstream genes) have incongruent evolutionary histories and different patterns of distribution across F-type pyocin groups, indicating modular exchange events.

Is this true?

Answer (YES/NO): YES